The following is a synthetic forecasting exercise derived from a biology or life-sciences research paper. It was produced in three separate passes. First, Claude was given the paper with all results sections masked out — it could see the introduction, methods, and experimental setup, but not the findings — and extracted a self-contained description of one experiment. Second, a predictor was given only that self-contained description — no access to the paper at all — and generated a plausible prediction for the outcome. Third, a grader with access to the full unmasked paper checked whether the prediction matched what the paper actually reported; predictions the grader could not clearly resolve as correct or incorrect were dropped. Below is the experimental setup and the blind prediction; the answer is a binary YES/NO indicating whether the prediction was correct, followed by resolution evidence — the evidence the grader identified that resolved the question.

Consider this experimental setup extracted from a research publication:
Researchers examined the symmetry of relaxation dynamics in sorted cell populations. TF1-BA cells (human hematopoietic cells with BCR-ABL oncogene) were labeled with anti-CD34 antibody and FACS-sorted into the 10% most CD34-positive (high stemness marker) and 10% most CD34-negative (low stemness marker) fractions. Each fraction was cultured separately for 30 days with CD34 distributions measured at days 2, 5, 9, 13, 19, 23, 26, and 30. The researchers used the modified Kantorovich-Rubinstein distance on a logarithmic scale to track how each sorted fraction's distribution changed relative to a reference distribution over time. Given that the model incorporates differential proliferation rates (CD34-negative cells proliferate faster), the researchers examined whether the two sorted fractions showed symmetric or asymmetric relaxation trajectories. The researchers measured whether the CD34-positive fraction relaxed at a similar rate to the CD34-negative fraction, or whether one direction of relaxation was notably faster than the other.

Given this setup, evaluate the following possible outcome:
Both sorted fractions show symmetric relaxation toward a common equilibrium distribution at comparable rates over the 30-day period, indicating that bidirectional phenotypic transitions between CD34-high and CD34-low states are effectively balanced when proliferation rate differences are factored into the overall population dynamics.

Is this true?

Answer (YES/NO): YES